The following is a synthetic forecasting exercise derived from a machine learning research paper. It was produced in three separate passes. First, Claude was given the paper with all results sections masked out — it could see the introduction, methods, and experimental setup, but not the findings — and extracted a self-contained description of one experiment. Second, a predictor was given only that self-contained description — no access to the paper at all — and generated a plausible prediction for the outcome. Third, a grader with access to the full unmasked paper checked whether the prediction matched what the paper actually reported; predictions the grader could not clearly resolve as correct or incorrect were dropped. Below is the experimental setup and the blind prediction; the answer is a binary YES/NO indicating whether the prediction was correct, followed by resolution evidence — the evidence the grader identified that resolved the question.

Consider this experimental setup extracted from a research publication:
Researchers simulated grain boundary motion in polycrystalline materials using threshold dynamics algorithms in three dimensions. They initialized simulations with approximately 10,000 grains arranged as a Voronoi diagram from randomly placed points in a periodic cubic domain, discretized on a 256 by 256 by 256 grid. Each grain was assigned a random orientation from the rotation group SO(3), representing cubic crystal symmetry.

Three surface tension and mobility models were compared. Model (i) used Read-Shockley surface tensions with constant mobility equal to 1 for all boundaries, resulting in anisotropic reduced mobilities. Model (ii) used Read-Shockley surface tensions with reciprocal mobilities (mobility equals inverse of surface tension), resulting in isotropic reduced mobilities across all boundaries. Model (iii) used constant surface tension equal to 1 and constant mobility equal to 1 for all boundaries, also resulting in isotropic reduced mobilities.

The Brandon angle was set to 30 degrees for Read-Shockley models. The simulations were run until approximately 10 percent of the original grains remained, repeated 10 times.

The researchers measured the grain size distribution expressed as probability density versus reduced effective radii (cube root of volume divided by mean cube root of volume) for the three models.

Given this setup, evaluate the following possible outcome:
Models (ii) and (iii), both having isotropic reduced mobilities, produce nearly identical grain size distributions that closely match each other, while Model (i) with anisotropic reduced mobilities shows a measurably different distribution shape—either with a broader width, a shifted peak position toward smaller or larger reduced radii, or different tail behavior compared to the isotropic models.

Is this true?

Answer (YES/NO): YES